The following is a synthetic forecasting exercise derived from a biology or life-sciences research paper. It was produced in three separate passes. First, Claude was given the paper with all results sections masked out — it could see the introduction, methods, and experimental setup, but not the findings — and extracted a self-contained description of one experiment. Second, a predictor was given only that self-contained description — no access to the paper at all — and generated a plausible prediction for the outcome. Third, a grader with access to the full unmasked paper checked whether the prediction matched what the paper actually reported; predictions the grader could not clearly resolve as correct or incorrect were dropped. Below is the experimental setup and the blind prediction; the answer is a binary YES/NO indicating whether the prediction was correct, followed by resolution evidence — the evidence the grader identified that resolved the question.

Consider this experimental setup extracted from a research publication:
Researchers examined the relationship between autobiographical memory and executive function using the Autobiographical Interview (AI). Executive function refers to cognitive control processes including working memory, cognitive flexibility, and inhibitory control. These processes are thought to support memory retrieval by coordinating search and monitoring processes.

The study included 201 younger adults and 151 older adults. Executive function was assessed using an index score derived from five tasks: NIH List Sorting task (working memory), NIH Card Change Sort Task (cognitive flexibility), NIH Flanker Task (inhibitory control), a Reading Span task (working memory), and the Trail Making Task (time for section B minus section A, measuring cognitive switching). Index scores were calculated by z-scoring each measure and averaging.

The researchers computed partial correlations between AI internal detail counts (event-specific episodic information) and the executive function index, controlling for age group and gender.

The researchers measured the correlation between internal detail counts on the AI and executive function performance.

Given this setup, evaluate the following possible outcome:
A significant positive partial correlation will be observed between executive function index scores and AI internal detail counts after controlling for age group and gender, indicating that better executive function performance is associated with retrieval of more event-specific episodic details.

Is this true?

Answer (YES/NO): NO